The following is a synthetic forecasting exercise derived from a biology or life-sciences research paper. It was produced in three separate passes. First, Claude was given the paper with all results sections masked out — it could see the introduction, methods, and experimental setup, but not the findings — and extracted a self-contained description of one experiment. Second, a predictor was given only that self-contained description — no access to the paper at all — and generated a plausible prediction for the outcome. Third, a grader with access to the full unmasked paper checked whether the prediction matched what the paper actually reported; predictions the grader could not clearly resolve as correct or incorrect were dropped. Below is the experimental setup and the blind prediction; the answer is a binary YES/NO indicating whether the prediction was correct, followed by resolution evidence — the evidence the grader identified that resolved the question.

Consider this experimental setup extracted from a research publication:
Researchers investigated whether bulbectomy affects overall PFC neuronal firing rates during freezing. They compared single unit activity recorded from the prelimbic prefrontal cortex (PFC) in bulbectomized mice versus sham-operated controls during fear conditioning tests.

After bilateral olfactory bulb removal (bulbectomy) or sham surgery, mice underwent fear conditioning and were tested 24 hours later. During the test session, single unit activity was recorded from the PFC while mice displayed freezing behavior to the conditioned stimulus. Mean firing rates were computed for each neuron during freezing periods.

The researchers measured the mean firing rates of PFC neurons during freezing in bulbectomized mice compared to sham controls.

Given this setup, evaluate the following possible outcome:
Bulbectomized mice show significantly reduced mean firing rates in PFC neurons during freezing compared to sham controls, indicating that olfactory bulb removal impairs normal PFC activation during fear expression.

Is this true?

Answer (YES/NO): NO